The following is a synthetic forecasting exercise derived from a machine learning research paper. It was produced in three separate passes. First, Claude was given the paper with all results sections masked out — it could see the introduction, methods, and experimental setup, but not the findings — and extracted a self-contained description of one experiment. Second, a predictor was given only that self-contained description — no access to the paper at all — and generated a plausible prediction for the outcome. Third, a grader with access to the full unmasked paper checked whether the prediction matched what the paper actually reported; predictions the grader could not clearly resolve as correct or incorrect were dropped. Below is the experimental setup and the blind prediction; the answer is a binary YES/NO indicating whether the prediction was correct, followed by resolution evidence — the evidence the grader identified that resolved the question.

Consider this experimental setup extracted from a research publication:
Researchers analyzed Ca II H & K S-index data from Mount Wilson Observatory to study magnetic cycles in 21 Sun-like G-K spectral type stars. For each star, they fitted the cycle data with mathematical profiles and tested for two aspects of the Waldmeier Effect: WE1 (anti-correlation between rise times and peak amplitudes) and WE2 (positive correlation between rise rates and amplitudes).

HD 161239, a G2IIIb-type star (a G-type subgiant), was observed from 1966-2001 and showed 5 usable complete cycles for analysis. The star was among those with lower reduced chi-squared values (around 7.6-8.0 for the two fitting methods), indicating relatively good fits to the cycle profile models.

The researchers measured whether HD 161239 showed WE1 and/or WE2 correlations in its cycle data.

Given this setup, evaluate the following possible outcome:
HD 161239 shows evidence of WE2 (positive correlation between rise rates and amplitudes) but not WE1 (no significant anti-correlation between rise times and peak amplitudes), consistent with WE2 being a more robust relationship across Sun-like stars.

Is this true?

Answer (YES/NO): NO